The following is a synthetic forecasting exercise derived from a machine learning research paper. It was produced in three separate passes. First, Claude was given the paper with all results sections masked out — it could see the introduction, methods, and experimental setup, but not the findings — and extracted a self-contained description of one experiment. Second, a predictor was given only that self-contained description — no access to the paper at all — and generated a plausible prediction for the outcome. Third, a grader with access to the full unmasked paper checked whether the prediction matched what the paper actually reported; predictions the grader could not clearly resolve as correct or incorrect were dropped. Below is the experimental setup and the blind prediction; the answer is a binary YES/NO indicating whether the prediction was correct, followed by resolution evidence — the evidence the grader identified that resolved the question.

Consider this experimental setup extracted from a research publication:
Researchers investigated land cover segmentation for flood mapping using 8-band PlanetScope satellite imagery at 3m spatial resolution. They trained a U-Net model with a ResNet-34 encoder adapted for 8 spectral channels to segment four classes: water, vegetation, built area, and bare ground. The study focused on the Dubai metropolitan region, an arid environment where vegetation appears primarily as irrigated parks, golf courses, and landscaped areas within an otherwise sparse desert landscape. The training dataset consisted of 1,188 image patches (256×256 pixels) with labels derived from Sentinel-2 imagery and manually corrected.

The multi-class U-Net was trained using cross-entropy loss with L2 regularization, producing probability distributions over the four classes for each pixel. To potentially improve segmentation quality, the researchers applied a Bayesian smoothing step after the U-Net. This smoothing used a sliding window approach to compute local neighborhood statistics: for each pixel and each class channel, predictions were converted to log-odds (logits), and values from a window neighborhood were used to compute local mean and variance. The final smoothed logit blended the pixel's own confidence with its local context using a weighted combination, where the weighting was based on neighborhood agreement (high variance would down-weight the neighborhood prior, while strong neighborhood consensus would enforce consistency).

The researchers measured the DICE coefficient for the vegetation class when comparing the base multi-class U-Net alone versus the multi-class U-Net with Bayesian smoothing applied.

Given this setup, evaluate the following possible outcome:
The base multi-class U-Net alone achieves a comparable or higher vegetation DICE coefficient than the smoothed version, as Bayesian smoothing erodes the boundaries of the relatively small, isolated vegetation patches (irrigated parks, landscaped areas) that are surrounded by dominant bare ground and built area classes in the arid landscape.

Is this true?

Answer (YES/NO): YES